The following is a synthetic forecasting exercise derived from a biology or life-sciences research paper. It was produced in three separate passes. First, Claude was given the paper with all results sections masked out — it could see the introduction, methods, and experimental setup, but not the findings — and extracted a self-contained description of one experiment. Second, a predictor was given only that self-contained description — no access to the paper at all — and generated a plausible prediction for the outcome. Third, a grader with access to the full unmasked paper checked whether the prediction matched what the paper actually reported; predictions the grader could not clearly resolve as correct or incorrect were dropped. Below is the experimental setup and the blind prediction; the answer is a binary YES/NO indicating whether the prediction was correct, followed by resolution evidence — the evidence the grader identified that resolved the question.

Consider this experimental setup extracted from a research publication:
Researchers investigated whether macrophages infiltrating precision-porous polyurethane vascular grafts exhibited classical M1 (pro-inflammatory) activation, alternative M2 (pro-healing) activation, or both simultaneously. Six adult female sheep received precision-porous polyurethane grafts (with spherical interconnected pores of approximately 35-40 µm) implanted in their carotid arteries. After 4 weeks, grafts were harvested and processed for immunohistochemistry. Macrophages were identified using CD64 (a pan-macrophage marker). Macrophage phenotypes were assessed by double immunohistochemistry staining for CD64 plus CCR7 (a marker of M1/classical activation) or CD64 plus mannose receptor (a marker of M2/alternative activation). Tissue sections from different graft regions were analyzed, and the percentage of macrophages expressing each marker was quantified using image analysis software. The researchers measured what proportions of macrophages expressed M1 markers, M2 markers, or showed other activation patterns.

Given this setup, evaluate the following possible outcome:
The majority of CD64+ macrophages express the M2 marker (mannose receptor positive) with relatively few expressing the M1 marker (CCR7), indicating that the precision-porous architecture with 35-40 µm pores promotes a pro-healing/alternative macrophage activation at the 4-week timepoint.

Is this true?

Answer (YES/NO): NO